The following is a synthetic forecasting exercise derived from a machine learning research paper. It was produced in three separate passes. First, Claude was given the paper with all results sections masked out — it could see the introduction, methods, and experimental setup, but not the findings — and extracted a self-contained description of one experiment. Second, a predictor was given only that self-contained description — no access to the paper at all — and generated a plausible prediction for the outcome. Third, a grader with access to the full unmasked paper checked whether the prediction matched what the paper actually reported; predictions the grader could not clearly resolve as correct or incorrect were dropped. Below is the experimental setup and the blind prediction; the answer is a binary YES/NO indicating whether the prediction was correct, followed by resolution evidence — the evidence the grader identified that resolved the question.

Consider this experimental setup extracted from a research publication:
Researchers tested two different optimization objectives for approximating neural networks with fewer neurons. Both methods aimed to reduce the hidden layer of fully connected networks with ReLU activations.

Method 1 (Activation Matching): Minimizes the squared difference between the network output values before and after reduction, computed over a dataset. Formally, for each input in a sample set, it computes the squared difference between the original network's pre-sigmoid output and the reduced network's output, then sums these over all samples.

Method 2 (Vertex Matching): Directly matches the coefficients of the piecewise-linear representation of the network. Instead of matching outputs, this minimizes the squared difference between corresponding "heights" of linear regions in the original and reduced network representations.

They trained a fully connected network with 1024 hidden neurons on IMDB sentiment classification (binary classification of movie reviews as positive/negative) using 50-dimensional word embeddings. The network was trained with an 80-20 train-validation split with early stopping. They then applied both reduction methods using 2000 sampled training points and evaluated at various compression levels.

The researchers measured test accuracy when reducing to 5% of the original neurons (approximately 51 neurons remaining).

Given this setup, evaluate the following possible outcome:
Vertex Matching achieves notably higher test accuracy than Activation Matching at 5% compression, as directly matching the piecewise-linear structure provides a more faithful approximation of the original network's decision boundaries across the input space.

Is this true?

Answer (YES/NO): NO